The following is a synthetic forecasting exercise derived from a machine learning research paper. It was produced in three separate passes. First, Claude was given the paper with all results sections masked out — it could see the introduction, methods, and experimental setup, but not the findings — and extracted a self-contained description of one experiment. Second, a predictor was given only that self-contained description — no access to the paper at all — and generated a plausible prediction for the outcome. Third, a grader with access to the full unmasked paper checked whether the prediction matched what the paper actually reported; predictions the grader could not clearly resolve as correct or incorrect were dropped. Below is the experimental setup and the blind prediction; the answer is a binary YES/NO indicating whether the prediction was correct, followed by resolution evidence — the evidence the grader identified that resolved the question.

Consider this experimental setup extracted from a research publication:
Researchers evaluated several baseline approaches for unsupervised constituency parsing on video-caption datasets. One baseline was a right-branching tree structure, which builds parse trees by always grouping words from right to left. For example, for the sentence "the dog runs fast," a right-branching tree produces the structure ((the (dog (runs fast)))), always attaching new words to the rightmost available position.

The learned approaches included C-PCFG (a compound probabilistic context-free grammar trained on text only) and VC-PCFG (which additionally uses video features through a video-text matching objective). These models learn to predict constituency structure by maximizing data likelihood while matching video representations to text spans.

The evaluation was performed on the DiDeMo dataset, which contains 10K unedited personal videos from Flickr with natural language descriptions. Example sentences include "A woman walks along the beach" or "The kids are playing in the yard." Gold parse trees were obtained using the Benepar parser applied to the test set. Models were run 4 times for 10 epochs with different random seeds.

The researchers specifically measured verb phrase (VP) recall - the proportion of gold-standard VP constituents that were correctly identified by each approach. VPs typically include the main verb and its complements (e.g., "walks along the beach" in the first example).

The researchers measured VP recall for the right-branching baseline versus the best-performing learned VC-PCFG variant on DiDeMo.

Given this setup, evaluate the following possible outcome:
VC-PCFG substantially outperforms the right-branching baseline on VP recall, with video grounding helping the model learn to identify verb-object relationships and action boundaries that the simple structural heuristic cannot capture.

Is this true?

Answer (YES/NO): NO